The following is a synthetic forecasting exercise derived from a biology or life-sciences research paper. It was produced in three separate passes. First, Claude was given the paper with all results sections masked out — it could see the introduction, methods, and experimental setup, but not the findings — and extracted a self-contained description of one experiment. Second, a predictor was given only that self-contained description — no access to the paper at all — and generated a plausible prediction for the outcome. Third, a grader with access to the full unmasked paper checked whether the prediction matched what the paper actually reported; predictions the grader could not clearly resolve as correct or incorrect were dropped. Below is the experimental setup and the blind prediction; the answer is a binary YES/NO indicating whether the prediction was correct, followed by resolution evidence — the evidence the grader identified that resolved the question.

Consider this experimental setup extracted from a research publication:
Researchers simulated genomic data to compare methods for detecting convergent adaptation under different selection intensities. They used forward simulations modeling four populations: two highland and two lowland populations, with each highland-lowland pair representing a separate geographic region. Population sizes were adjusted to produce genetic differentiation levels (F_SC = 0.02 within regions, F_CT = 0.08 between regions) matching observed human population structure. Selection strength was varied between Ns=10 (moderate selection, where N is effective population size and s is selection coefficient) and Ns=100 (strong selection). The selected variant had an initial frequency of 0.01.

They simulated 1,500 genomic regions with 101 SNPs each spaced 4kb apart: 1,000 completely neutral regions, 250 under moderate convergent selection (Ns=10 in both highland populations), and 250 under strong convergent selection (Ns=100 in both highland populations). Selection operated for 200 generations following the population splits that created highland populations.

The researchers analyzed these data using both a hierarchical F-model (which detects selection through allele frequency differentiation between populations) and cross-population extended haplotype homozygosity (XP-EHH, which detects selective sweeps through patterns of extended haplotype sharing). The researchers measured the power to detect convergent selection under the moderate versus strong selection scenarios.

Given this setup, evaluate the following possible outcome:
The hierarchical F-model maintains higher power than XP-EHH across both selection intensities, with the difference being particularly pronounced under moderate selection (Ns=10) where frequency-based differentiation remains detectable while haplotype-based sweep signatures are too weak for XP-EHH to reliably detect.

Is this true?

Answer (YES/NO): NO